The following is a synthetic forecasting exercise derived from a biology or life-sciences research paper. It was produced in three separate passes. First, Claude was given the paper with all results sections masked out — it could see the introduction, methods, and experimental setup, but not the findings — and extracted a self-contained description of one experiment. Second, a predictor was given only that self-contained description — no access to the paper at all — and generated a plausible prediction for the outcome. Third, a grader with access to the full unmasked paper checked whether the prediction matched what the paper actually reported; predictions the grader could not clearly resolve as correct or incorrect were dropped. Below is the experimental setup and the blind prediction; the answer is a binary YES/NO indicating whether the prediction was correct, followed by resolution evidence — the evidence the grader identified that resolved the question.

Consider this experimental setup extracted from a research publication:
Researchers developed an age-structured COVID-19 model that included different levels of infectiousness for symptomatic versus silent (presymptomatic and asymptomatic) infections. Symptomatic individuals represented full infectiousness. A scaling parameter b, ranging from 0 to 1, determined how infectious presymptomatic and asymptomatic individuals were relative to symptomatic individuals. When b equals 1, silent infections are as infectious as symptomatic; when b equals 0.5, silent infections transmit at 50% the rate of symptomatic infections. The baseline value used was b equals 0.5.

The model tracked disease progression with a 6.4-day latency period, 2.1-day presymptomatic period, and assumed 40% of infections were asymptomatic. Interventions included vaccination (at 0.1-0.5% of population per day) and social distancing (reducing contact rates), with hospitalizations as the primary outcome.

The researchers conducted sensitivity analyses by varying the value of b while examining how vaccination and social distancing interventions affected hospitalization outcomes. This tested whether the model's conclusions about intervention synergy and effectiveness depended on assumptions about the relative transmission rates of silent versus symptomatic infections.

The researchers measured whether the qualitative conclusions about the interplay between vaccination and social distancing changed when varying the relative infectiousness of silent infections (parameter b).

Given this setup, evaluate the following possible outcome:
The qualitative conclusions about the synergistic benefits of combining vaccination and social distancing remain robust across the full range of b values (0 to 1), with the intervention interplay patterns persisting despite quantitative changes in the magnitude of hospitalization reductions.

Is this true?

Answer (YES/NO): YES